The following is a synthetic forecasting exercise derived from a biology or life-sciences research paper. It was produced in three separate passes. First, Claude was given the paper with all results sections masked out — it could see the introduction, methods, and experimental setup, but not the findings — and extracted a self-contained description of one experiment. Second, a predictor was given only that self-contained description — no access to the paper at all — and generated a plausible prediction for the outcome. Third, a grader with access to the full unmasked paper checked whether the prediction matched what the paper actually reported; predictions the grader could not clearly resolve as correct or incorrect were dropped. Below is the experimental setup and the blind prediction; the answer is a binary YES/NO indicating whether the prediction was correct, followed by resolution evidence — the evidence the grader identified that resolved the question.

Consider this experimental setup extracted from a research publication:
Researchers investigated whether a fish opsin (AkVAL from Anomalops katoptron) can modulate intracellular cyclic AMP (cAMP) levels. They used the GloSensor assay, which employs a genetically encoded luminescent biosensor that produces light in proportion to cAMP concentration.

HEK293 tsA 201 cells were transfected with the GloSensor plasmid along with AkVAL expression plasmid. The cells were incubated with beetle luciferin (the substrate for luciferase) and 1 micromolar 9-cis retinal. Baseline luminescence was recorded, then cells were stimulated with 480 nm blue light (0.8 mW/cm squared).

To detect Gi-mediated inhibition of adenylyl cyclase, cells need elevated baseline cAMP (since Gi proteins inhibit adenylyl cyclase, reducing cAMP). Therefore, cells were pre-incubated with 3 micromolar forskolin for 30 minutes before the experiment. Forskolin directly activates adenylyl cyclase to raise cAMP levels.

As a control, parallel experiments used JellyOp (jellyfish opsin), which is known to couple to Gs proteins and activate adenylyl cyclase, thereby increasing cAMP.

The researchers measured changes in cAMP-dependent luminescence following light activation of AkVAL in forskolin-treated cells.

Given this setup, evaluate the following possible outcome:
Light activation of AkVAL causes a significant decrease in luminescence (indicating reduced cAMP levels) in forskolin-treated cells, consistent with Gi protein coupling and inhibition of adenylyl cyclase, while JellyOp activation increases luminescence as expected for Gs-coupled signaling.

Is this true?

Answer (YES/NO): YES